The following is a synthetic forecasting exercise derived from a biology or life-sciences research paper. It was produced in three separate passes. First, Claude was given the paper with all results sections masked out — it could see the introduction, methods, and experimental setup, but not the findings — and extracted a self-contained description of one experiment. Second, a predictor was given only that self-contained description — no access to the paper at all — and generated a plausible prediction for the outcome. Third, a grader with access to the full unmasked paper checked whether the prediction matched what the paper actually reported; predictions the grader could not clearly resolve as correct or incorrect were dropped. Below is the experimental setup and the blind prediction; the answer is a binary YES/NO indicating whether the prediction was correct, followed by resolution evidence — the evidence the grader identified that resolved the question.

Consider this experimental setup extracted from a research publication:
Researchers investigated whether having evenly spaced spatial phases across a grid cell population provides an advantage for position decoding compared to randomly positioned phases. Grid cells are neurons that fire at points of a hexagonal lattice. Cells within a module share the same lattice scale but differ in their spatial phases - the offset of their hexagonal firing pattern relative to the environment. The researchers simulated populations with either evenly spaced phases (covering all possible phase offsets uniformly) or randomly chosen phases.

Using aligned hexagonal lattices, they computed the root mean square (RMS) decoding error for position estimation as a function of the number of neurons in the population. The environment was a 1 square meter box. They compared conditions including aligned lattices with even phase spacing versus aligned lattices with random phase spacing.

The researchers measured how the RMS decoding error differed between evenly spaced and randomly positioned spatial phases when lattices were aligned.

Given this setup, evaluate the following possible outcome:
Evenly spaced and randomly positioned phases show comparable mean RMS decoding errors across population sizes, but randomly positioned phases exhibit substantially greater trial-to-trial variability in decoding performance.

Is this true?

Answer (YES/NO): NO